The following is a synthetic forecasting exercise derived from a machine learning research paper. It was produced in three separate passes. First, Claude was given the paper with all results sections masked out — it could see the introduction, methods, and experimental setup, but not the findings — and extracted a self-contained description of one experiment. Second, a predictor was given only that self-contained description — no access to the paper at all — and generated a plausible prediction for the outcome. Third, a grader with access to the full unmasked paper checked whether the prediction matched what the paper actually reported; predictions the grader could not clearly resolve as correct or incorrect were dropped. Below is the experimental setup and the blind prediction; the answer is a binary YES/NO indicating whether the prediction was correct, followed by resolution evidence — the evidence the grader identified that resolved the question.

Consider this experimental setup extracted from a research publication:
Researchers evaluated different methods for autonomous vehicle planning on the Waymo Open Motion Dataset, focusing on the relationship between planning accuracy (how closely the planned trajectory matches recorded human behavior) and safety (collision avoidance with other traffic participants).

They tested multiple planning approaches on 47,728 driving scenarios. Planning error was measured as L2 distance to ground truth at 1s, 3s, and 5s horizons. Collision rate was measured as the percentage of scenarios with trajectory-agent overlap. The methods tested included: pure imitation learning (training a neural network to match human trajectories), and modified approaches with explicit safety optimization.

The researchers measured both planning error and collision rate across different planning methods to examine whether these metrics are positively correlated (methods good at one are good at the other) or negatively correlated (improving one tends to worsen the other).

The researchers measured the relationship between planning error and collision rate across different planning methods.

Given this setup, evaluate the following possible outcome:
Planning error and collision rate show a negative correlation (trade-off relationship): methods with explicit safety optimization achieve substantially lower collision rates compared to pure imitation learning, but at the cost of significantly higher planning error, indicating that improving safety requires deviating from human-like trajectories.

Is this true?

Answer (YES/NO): NO